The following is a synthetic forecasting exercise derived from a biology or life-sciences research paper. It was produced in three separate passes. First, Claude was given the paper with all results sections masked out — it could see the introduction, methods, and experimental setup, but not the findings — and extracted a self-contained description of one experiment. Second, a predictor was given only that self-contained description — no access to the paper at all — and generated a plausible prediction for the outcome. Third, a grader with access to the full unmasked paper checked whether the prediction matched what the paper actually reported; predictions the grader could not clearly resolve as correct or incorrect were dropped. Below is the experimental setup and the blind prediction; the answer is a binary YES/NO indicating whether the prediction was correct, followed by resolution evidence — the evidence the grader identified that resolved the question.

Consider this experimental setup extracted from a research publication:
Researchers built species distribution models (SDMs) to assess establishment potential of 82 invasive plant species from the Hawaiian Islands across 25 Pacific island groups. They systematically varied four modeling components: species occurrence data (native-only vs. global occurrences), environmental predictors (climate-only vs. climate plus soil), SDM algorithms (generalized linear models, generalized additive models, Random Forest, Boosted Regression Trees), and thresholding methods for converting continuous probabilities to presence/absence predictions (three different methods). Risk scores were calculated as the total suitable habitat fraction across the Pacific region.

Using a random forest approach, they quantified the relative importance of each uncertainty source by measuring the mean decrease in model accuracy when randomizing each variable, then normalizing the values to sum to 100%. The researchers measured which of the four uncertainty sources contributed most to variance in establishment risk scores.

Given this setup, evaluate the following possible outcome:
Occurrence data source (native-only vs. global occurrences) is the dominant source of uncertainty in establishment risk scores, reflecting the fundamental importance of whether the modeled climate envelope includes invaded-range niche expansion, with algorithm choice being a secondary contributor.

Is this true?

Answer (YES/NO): NO